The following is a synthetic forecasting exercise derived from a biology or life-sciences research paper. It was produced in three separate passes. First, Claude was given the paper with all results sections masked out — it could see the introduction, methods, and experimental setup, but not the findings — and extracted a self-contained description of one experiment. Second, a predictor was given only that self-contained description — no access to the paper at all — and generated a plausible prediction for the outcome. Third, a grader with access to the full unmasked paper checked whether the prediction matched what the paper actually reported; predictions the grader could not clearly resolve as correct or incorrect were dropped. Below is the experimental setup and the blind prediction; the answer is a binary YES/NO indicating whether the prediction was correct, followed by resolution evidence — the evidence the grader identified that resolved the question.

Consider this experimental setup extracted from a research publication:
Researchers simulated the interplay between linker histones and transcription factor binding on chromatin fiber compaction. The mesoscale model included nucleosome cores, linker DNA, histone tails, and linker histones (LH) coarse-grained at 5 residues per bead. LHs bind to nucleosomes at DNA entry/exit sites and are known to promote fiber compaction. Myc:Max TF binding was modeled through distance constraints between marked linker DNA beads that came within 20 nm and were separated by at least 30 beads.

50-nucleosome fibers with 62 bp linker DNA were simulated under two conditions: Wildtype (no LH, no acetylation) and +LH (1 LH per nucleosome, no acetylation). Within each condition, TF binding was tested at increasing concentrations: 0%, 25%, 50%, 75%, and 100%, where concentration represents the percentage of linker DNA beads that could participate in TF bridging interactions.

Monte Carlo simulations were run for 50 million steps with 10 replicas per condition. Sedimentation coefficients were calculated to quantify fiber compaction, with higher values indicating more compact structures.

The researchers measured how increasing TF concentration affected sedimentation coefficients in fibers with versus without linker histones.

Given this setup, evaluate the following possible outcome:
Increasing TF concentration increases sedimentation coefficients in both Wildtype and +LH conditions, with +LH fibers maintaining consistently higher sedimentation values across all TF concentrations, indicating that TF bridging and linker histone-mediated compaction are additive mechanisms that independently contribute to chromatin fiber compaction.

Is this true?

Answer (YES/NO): NO